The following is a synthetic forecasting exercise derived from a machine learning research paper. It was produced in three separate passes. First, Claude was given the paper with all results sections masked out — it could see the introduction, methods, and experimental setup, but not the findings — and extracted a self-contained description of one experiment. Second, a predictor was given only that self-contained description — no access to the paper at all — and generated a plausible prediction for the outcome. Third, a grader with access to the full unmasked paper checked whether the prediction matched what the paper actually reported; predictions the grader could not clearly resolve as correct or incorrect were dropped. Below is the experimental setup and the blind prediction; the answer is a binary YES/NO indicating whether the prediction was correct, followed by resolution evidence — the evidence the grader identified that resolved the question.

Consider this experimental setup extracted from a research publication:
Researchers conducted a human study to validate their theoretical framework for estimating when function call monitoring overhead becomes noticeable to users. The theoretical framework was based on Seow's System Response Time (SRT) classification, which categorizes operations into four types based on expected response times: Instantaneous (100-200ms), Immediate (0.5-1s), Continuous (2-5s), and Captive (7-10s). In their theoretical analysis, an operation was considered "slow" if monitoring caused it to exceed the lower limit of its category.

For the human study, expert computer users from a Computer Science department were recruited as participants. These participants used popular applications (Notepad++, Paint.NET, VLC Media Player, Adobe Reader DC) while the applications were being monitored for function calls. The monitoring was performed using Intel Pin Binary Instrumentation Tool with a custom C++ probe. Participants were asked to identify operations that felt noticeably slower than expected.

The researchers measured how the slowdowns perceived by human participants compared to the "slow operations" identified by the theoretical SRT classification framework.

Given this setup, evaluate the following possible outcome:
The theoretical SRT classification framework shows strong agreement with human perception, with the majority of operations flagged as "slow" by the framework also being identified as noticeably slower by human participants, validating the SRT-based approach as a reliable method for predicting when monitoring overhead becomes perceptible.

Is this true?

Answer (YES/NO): NO